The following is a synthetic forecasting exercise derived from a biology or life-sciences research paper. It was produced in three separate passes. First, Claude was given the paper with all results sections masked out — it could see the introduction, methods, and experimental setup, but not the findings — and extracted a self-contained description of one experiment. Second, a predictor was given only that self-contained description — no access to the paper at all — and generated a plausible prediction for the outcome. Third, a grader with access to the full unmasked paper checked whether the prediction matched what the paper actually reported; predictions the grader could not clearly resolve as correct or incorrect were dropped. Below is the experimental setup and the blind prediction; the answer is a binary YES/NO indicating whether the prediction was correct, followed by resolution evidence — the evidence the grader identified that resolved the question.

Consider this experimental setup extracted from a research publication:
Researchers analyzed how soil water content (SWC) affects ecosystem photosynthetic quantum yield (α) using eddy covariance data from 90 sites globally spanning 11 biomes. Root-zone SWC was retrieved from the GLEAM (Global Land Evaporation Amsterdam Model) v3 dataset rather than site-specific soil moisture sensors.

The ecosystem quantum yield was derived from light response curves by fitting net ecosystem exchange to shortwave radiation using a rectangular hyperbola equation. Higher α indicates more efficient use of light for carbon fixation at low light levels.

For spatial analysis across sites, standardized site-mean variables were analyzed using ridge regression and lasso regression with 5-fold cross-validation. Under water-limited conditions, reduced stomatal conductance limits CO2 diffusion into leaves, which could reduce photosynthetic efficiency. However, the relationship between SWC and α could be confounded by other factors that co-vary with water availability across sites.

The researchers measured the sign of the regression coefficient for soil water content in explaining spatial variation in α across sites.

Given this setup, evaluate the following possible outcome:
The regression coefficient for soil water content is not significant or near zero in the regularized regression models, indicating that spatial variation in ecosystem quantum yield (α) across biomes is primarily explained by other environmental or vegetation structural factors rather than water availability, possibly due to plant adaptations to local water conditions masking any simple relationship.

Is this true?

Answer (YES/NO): NO